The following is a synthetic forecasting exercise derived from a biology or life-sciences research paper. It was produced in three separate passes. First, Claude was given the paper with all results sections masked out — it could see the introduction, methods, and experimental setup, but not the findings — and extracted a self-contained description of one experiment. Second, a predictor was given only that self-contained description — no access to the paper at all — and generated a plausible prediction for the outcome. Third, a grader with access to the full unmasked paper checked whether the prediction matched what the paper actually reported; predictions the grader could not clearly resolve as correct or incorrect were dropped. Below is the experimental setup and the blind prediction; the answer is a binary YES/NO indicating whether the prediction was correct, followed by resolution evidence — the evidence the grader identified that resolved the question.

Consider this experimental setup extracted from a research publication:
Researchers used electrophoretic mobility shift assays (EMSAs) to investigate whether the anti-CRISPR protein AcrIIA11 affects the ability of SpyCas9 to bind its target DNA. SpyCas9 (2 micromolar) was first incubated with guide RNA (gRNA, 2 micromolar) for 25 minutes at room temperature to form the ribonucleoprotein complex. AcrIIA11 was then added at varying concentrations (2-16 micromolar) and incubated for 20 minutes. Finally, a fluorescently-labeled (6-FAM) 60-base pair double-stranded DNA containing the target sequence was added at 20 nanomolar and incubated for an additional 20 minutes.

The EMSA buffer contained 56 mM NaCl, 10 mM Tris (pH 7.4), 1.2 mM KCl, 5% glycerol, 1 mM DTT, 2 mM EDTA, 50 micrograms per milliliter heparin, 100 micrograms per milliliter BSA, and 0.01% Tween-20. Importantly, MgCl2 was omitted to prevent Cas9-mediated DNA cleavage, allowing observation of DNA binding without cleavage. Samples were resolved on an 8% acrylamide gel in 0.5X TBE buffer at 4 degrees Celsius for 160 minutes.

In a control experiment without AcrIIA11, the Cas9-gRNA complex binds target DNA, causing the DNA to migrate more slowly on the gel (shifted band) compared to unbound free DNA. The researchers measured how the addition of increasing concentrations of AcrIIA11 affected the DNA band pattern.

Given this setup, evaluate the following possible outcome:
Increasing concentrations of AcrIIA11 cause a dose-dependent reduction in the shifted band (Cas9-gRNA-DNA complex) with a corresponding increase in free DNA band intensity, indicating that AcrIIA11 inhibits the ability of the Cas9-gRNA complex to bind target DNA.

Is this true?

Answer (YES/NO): NO